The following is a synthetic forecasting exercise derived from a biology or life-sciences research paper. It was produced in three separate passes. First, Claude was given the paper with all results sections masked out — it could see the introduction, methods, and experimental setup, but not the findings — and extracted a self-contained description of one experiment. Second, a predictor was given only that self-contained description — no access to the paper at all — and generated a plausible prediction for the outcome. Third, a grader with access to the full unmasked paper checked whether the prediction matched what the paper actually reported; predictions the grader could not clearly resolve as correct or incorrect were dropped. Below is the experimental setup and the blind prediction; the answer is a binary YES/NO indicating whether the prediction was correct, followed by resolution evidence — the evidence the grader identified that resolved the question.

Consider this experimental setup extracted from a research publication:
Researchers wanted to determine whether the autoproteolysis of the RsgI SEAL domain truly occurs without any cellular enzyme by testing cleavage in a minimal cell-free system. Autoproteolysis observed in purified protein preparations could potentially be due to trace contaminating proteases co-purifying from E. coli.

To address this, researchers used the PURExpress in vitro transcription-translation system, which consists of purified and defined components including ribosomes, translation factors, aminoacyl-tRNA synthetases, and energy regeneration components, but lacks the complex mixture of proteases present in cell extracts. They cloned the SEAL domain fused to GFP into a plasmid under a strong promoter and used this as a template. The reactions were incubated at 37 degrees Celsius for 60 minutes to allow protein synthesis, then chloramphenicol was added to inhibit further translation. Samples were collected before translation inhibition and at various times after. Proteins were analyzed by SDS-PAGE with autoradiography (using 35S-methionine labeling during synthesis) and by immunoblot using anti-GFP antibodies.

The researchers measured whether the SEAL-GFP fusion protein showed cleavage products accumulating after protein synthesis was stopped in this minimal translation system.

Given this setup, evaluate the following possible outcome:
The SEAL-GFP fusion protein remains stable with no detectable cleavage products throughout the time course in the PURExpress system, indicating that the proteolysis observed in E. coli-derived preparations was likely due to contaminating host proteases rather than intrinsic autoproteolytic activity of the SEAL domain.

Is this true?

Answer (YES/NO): NO